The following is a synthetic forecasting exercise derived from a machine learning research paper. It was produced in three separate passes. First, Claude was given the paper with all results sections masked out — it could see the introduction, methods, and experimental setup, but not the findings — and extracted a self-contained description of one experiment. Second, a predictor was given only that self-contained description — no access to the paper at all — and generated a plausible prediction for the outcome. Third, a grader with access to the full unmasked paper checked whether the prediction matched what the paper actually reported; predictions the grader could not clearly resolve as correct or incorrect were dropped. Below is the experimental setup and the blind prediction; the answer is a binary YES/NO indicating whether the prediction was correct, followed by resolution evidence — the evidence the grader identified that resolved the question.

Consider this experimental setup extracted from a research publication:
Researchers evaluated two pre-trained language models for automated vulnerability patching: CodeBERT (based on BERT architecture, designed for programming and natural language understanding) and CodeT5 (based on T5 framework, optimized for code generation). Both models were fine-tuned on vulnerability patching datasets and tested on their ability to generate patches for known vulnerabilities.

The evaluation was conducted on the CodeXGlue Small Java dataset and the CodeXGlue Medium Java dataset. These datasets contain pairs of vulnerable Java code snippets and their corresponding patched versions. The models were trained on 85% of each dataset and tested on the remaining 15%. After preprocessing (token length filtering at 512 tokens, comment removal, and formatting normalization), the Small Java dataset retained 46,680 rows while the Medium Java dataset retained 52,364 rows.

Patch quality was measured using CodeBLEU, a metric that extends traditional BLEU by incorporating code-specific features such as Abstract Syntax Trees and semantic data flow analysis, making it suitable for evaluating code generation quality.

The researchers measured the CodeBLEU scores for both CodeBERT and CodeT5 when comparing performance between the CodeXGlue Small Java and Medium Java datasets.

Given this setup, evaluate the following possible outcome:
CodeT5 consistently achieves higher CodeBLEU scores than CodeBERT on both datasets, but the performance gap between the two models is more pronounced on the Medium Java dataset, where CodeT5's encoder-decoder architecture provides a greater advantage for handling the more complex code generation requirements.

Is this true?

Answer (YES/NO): NO